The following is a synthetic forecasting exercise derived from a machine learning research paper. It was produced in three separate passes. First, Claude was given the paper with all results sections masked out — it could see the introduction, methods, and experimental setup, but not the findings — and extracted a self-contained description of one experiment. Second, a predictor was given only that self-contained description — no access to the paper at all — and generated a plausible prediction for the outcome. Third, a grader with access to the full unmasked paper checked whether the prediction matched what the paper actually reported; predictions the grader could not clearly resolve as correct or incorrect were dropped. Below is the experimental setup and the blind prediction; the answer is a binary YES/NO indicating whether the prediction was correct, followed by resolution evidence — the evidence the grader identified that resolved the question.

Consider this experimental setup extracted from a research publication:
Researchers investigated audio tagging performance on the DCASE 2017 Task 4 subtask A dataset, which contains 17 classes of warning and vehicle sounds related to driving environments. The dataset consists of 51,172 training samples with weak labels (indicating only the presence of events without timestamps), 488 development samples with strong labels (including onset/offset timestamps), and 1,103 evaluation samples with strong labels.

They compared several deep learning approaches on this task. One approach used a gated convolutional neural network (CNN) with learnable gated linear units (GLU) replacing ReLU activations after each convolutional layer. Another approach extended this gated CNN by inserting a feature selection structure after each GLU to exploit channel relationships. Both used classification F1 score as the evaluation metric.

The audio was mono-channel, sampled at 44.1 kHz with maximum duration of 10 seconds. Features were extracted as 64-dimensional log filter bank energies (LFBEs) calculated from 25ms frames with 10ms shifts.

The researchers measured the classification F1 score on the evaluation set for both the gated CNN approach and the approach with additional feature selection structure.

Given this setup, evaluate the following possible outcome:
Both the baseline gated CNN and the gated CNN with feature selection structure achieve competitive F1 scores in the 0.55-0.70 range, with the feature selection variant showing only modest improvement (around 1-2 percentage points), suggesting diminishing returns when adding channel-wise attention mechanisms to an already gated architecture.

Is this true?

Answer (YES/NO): NO